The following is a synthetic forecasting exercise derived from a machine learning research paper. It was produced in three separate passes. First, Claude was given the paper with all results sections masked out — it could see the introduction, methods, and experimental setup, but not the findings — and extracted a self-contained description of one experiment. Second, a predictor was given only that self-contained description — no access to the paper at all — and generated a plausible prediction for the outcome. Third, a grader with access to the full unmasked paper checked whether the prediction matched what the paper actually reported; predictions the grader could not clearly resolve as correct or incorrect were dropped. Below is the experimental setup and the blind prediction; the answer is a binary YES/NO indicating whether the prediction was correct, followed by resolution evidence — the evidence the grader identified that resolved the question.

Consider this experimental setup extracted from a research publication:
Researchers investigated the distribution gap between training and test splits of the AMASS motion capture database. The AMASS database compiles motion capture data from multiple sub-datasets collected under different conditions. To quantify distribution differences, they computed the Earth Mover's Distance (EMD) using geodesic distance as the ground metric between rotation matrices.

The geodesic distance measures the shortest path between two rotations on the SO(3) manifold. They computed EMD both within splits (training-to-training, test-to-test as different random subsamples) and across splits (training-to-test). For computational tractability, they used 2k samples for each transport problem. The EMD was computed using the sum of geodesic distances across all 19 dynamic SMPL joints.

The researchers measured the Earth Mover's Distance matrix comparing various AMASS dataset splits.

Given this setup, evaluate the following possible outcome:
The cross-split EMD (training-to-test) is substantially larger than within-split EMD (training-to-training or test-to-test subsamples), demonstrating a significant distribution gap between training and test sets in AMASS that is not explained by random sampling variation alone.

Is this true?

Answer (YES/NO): YES